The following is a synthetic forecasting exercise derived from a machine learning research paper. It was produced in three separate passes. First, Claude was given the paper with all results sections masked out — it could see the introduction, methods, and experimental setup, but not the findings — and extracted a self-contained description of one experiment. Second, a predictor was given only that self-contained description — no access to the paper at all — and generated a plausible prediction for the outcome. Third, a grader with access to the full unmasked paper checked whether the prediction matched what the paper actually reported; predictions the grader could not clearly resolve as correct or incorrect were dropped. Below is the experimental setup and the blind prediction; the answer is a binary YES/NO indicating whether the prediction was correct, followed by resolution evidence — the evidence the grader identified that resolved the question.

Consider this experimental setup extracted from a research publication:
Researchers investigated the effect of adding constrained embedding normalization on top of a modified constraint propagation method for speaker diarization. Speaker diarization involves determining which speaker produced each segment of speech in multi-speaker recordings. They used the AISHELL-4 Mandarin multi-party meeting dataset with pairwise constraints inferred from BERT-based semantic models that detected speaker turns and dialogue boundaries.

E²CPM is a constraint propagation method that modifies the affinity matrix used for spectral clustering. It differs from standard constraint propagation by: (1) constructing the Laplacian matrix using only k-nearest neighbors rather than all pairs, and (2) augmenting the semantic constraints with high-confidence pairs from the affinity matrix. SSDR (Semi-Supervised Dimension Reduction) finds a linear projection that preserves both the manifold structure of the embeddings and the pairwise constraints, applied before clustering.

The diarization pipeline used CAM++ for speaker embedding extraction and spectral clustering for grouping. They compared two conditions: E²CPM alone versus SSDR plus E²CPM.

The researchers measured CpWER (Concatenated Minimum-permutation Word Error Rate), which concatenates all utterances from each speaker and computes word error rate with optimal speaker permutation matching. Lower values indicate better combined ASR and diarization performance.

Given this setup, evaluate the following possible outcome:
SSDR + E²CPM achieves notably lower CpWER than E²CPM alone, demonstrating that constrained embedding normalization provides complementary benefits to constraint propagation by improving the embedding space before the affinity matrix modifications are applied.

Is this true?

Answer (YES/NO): NO